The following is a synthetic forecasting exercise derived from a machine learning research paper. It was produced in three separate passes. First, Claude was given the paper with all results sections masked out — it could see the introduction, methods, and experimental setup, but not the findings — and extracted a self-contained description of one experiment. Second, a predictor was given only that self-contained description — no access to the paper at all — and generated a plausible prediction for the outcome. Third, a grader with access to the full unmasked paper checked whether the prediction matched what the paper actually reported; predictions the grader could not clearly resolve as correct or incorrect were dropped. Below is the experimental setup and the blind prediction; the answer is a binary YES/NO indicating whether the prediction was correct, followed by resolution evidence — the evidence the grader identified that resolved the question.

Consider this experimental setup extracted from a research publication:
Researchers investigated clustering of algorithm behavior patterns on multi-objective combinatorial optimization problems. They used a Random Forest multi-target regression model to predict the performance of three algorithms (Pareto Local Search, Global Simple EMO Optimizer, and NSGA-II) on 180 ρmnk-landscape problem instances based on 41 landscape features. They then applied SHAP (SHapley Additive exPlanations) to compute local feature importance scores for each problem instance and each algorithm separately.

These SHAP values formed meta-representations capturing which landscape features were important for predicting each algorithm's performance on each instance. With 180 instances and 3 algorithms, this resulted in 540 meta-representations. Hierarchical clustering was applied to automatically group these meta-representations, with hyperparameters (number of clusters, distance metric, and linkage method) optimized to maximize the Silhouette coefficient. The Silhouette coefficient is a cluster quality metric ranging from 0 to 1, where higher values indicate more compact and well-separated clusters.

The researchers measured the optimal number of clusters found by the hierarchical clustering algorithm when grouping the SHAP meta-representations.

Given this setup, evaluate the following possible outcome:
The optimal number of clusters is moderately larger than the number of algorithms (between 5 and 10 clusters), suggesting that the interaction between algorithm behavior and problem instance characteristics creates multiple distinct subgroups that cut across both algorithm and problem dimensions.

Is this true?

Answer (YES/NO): NO